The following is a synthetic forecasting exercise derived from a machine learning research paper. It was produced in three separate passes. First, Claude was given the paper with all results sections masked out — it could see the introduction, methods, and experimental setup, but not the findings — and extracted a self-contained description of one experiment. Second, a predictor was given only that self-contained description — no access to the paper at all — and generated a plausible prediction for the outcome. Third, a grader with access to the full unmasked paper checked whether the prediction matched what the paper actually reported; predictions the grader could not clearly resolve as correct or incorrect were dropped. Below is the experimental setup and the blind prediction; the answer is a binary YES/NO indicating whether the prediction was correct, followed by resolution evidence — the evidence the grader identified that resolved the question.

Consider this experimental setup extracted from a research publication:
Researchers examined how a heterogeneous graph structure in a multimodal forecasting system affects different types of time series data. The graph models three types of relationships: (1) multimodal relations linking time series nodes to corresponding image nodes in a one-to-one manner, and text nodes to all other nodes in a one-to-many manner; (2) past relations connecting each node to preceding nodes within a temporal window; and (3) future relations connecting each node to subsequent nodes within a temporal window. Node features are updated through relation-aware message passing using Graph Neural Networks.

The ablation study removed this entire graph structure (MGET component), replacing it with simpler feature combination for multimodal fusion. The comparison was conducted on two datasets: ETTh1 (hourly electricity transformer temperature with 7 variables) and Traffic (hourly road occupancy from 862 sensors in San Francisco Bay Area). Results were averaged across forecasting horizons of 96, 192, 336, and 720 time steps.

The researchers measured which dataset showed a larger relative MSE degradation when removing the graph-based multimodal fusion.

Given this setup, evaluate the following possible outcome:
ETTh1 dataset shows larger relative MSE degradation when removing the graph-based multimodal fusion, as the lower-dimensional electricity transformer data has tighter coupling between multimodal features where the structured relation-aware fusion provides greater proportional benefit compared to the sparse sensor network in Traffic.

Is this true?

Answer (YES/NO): YES